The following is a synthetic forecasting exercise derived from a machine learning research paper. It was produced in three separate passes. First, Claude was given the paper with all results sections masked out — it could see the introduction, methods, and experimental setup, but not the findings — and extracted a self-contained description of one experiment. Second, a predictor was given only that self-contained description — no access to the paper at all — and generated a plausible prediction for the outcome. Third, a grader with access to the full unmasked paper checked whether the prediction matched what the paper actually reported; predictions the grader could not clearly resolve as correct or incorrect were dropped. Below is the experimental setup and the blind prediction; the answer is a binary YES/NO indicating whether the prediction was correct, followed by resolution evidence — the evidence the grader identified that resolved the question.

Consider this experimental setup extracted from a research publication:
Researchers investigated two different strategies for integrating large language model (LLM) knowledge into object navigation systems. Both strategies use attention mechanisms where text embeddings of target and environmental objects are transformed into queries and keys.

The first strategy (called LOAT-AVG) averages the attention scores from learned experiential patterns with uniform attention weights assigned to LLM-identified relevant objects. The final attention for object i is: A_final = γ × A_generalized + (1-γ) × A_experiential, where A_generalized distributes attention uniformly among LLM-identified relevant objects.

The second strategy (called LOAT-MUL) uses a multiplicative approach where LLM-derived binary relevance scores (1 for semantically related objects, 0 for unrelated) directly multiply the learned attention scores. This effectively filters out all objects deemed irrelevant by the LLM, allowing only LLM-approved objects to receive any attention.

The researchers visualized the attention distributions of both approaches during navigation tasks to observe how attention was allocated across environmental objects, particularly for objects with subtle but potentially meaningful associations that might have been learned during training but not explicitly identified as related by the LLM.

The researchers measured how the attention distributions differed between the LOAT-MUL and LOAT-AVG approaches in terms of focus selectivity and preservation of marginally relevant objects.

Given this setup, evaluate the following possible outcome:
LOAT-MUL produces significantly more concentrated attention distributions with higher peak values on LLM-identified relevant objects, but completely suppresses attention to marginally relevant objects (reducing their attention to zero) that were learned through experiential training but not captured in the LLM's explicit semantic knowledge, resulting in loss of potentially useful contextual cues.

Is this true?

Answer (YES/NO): NO